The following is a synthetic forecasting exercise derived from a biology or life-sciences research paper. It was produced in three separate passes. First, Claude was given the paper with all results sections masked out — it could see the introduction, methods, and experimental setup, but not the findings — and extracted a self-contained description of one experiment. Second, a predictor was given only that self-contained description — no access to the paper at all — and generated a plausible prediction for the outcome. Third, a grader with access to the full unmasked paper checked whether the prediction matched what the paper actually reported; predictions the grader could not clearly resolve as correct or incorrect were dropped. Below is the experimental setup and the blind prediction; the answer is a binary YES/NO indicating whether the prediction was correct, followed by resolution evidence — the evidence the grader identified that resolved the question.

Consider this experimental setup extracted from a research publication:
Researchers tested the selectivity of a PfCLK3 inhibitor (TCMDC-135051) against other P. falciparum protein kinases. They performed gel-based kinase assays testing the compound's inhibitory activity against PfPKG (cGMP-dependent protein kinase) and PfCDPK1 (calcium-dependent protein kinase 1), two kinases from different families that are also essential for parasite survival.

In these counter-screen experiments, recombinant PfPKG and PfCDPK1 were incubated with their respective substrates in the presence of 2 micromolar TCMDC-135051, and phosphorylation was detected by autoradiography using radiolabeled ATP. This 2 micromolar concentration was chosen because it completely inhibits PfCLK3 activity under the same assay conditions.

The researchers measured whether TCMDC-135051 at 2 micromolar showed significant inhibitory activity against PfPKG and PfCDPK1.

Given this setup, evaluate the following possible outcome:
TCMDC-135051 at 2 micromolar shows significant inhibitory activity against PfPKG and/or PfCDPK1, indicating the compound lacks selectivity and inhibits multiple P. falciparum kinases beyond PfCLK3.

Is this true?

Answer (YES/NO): NO